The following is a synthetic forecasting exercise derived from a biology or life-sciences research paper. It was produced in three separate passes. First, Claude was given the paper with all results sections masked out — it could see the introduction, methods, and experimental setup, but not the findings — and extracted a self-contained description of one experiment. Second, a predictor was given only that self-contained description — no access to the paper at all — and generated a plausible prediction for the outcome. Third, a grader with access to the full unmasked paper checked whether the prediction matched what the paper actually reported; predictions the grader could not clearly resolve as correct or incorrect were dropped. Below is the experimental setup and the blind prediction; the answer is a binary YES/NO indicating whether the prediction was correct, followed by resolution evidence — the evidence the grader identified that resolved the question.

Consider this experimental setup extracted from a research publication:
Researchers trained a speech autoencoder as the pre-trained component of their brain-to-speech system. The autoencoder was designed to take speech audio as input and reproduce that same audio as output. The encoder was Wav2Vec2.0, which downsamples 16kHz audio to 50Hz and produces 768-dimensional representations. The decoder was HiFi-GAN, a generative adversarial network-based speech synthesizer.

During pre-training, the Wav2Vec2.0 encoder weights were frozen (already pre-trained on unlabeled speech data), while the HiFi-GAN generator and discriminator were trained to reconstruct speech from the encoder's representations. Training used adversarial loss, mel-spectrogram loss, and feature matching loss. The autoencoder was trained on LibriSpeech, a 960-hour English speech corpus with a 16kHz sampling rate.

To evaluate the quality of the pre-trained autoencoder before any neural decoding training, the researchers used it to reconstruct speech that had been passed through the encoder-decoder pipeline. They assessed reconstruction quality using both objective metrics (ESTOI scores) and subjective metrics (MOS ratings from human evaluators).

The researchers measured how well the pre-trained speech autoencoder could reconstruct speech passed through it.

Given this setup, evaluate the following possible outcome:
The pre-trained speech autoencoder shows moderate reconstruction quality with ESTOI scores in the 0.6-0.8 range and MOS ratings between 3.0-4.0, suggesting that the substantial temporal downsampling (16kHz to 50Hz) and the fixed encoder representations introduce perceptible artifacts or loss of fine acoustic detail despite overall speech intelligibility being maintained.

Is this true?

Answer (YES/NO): NO